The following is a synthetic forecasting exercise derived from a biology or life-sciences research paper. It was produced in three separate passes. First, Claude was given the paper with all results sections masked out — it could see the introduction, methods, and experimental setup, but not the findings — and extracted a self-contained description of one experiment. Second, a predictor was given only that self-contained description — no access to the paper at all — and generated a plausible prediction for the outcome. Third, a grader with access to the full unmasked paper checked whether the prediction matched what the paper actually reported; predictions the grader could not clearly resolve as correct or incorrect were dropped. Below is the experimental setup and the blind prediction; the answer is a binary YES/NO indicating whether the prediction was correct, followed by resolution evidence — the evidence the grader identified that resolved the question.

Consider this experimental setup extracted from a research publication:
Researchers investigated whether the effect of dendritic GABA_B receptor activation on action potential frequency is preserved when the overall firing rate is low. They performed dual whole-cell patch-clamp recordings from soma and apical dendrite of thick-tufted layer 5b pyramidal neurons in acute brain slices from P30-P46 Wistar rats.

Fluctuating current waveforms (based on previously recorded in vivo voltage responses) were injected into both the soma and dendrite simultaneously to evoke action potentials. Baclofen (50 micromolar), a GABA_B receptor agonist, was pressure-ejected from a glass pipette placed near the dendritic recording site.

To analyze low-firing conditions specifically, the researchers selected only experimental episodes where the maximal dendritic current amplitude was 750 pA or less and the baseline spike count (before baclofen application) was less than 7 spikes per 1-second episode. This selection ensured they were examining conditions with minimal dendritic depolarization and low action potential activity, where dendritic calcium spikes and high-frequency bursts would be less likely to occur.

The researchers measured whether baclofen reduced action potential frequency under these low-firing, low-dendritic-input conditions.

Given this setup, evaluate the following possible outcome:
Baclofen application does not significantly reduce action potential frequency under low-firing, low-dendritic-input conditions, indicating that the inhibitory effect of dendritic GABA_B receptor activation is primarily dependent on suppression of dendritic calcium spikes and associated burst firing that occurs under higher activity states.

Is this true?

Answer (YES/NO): NO